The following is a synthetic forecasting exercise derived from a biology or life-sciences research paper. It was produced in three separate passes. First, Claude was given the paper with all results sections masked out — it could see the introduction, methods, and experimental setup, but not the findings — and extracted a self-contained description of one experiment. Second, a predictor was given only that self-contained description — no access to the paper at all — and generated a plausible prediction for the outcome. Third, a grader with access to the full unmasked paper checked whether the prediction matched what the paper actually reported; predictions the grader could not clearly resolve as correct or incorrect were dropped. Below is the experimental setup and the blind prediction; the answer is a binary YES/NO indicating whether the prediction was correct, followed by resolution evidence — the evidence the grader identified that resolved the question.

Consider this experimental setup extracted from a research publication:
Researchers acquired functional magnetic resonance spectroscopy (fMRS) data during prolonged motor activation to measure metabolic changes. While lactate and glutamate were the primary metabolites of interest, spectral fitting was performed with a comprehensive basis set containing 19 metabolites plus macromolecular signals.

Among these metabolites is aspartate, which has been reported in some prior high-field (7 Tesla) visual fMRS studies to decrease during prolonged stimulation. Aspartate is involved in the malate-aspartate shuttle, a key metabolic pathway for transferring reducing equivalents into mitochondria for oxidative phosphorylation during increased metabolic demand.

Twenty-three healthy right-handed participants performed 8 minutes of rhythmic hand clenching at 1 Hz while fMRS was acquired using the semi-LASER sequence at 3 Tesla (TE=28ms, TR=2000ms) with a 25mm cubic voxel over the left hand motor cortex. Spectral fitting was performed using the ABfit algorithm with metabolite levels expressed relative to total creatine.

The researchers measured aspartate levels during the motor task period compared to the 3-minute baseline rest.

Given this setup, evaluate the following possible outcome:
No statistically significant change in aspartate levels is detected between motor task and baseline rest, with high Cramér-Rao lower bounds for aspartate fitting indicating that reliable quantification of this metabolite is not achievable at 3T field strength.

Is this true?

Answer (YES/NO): NO